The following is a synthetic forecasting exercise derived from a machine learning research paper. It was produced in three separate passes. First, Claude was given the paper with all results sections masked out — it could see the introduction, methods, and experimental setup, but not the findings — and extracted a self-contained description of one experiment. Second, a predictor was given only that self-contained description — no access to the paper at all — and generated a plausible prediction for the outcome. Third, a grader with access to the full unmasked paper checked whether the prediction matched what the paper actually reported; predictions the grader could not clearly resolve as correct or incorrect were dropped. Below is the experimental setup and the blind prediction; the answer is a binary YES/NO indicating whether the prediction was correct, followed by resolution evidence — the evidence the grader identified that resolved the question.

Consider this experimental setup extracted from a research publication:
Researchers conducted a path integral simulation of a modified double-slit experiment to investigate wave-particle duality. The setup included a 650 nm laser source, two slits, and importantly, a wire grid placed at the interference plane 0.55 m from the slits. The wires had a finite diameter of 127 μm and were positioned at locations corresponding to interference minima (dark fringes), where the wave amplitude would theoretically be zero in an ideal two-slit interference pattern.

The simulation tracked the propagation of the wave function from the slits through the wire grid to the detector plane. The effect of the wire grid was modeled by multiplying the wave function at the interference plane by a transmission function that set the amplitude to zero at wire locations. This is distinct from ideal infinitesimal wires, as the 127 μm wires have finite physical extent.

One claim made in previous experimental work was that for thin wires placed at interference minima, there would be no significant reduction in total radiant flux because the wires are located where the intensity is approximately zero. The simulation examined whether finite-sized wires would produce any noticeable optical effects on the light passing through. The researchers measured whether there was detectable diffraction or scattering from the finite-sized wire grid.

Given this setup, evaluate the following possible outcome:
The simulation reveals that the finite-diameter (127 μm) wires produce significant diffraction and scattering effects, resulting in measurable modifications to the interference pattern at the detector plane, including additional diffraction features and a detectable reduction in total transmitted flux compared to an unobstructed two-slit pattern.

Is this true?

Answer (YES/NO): NO